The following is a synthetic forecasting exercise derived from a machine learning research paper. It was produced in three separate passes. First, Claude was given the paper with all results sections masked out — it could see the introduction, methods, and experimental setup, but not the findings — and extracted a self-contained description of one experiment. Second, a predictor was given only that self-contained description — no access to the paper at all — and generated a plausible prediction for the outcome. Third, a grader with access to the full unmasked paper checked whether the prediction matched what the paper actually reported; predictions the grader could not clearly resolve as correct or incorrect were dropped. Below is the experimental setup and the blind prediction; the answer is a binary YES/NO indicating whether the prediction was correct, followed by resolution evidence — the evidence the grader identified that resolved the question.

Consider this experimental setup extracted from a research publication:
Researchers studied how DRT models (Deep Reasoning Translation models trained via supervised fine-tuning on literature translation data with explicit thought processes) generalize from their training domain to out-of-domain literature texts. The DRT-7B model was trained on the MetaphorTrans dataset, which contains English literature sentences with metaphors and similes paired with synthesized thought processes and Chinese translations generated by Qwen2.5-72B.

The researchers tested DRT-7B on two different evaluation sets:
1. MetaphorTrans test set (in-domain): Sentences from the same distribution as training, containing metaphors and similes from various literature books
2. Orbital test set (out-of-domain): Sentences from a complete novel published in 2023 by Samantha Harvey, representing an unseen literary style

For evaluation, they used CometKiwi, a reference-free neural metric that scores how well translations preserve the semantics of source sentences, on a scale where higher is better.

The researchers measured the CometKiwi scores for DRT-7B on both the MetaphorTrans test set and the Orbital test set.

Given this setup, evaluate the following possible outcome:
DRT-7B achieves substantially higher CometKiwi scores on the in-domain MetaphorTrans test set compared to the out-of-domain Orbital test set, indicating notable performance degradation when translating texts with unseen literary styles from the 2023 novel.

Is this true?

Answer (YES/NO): NO